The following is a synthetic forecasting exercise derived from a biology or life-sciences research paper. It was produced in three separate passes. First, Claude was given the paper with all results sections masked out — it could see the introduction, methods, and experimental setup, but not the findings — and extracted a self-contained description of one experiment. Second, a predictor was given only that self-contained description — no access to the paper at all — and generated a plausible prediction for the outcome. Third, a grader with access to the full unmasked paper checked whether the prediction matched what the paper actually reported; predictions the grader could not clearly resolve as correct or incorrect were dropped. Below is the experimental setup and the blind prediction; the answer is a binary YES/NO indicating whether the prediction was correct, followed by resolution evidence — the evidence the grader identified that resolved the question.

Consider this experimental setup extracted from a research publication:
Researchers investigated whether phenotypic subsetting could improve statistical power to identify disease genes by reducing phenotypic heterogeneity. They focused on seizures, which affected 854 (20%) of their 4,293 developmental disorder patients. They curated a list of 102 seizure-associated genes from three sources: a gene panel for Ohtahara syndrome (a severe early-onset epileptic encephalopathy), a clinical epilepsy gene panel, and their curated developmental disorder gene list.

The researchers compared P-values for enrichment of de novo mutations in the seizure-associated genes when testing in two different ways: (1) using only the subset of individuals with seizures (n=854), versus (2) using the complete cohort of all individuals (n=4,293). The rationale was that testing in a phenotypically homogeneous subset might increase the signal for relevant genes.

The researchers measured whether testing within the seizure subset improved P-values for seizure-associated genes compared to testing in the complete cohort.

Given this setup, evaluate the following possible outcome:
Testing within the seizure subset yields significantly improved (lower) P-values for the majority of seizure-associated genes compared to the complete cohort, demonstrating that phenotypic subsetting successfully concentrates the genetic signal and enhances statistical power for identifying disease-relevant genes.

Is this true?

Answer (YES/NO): NO